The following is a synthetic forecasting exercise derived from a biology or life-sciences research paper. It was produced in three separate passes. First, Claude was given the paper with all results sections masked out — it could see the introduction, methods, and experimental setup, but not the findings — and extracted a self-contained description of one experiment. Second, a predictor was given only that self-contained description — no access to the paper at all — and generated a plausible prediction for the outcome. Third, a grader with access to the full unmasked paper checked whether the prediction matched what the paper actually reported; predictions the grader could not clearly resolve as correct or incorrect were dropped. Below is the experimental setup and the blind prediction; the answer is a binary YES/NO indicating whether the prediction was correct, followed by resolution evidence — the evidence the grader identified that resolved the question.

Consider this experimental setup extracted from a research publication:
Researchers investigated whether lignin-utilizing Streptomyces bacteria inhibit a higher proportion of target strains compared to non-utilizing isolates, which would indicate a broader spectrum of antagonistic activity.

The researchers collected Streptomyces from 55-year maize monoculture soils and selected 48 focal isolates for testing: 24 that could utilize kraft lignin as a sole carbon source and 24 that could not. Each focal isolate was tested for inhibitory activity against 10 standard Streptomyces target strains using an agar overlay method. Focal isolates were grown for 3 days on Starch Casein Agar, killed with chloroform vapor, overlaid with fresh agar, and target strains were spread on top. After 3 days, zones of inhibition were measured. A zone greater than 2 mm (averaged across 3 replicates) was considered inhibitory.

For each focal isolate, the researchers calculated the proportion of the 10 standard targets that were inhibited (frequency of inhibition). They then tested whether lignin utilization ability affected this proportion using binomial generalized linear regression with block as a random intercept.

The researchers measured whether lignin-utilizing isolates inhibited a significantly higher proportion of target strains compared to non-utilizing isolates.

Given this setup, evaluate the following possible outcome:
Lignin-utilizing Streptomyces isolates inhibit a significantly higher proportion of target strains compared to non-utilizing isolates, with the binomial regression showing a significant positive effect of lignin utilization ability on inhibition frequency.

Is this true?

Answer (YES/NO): NO